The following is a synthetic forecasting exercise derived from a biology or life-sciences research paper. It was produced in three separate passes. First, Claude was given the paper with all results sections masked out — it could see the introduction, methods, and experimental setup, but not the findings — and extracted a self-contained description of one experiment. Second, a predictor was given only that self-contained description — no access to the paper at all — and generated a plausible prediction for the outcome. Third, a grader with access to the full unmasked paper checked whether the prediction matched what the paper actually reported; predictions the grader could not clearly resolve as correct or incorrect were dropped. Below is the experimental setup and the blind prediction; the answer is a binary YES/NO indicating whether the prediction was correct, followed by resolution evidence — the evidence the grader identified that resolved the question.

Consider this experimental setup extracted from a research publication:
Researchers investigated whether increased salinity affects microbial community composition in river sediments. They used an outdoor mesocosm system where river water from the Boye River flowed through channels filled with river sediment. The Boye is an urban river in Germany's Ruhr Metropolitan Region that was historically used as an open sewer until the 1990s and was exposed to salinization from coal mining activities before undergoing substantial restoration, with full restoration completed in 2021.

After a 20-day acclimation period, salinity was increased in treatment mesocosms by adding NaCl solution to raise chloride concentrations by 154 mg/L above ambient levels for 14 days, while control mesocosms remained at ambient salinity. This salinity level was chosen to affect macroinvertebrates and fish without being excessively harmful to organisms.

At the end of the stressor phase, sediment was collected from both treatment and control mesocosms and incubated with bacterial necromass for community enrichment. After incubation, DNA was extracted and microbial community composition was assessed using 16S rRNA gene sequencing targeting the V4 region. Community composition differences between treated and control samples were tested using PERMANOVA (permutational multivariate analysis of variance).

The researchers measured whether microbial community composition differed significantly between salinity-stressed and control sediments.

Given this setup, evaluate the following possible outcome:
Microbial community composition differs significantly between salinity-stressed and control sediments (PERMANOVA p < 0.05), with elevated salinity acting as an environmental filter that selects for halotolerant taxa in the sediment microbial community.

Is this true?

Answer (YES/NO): NO